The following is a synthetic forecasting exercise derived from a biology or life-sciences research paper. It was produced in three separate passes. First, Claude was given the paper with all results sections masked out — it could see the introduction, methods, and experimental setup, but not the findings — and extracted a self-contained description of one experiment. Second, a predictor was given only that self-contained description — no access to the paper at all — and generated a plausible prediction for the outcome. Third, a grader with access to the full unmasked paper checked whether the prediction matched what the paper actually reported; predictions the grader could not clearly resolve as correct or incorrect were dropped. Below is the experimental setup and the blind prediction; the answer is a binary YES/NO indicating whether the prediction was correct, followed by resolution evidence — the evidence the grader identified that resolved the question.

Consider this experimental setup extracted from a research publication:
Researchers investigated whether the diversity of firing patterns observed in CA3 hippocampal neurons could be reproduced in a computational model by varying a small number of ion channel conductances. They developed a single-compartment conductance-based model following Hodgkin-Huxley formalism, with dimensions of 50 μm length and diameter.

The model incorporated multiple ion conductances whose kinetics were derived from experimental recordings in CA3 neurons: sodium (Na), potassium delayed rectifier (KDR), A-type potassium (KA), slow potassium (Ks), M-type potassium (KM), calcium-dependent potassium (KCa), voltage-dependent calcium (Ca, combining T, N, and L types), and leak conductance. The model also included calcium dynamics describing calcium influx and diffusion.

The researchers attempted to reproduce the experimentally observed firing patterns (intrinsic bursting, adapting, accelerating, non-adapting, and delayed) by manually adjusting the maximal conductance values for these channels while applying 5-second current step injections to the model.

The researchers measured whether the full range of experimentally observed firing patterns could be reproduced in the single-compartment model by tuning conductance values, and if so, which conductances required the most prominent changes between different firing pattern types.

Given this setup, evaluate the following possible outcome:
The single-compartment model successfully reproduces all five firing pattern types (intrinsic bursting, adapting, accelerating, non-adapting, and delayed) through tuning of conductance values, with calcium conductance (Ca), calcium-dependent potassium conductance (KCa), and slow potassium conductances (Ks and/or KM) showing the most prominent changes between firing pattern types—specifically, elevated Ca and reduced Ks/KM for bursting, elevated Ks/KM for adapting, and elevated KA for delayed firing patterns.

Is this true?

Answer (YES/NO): NO